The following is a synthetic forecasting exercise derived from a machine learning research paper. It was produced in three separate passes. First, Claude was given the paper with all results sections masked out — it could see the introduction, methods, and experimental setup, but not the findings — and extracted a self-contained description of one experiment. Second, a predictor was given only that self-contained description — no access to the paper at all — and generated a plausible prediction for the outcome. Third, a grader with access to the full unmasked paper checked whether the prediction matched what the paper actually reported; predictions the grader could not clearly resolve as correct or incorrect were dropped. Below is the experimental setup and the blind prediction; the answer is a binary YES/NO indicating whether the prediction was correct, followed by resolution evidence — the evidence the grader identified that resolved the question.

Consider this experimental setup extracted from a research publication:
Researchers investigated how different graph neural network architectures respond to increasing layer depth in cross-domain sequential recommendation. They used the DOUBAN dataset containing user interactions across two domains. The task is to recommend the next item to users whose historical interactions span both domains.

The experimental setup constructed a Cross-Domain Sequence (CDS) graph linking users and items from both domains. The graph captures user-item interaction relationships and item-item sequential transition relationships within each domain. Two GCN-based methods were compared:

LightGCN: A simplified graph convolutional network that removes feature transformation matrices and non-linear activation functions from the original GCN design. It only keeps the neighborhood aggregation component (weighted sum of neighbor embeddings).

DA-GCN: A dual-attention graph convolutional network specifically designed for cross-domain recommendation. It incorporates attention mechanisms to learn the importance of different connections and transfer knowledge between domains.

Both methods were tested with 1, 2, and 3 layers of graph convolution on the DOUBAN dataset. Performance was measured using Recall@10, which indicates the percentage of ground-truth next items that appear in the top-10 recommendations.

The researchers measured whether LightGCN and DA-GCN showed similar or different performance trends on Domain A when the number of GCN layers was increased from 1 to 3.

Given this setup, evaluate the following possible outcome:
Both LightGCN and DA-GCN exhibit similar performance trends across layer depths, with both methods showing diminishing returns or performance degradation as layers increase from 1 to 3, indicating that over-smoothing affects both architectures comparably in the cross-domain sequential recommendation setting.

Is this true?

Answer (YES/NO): NO